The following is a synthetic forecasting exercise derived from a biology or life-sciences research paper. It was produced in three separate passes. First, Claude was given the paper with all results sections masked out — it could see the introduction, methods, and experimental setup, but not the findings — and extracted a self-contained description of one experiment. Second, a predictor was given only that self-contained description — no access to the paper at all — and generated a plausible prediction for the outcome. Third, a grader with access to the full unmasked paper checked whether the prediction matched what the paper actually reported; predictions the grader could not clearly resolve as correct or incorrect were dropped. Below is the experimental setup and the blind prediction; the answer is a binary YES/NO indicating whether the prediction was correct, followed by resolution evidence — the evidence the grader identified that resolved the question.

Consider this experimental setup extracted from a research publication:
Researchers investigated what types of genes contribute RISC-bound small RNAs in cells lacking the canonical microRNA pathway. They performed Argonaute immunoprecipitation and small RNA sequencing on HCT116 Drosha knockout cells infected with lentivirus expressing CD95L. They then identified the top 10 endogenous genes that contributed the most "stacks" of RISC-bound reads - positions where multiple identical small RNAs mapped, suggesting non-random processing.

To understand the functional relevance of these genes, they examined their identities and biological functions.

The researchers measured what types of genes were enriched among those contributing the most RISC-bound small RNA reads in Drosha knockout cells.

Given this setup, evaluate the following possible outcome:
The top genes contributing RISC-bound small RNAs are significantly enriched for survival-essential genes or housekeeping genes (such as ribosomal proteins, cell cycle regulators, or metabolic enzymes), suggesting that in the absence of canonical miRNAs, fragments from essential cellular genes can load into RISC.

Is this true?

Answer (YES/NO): YES